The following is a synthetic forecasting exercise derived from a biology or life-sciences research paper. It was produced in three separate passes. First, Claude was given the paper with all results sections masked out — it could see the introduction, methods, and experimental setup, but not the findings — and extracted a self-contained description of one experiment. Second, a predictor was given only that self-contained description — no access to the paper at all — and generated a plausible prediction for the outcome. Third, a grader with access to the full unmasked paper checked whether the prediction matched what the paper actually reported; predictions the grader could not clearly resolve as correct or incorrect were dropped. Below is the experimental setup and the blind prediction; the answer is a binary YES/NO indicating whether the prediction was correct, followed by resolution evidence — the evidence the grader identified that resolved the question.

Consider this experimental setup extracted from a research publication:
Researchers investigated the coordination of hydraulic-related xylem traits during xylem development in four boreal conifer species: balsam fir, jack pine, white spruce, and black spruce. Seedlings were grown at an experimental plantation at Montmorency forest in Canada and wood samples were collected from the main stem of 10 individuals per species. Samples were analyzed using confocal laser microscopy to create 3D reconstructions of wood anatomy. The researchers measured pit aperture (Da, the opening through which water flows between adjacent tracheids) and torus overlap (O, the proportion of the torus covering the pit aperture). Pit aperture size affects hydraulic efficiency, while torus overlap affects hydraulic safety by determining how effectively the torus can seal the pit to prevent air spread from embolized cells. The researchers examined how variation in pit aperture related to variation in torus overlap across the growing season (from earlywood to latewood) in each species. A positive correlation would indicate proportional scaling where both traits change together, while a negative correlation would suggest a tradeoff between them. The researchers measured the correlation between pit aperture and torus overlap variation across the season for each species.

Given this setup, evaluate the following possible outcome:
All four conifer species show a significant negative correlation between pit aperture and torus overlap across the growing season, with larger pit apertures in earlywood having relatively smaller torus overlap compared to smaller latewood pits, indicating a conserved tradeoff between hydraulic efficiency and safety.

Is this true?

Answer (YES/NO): NO